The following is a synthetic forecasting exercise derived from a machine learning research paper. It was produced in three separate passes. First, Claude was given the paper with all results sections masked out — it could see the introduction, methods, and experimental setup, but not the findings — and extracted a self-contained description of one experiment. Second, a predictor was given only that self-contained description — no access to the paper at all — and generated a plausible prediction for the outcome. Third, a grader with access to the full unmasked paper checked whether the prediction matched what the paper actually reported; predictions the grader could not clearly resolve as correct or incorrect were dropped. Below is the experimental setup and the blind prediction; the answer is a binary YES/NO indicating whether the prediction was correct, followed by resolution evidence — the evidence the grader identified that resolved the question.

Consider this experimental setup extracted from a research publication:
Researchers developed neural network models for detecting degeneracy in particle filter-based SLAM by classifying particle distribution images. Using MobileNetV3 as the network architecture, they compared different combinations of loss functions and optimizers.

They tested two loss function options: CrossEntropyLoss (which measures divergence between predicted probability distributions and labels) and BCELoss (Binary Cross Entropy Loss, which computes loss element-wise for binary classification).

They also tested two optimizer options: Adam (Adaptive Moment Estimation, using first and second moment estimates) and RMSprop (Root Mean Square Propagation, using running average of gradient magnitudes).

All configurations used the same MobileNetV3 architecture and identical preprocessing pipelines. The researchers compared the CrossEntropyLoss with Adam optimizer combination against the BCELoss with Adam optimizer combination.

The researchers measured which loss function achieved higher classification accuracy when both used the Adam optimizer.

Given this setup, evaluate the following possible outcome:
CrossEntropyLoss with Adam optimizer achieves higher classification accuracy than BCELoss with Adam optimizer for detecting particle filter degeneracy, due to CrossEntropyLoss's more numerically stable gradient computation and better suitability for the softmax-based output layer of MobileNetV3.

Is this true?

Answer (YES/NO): YES